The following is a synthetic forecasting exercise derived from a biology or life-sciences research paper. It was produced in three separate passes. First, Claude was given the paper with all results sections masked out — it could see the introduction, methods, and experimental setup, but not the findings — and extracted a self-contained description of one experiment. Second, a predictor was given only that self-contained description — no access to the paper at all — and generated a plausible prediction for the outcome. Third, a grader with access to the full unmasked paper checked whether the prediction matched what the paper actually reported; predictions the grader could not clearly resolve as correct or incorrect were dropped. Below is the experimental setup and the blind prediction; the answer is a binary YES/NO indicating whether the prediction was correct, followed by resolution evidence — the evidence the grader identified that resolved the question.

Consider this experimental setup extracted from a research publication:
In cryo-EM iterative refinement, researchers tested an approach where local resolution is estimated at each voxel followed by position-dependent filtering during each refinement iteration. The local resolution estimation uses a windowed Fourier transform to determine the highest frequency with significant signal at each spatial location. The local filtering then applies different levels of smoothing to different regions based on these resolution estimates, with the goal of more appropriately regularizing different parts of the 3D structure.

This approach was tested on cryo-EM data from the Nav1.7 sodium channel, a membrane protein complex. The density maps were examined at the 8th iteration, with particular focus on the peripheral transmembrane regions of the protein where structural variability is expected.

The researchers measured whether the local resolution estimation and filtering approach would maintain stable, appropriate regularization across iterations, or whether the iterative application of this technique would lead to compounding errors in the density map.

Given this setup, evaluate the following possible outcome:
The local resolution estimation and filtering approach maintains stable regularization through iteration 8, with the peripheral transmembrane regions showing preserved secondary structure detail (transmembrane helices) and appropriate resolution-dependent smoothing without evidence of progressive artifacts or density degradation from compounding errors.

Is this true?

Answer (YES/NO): NO